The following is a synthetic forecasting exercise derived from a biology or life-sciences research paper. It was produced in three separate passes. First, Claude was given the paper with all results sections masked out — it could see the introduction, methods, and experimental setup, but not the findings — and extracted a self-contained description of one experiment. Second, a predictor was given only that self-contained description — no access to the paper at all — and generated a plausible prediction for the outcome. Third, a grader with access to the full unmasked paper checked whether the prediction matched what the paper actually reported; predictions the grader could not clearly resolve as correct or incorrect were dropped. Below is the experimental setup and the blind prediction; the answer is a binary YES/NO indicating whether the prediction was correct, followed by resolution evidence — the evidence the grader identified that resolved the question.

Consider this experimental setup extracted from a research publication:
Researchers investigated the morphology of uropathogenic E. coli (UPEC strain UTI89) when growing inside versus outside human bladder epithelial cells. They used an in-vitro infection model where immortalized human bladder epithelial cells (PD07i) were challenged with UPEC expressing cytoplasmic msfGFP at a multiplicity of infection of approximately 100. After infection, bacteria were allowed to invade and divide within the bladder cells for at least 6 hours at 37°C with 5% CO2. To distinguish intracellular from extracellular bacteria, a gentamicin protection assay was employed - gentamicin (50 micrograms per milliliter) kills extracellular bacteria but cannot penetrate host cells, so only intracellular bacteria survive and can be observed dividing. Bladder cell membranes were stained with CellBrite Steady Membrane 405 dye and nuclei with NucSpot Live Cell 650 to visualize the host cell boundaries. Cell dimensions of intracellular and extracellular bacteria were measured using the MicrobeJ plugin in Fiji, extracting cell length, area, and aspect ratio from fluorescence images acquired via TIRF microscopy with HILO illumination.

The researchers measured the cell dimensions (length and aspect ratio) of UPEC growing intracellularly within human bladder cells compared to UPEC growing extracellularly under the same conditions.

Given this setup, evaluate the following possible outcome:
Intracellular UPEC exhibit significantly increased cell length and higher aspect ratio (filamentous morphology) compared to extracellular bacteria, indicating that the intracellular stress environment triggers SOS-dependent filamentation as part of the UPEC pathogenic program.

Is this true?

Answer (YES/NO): NO